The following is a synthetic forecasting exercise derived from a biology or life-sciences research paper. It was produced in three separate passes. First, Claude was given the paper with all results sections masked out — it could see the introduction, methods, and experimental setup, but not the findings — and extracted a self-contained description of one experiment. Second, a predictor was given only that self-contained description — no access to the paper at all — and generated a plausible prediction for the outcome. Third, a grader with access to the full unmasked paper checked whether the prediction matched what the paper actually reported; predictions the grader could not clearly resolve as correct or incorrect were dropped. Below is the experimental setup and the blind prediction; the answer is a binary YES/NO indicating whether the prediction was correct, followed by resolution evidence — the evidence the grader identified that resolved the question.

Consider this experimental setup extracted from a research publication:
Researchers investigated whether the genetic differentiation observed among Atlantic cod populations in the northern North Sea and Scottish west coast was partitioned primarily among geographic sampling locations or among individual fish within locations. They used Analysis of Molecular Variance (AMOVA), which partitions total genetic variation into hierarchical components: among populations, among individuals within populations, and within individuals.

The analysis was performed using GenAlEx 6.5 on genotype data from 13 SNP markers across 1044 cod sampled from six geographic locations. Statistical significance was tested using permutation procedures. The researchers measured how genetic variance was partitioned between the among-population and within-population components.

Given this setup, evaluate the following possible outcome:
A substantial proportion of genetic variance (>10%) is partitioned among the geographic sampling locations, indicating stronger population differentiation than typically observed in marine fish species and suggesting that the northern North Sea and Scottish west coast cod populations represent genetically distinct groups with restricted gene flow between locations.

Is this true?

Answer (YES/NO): NO